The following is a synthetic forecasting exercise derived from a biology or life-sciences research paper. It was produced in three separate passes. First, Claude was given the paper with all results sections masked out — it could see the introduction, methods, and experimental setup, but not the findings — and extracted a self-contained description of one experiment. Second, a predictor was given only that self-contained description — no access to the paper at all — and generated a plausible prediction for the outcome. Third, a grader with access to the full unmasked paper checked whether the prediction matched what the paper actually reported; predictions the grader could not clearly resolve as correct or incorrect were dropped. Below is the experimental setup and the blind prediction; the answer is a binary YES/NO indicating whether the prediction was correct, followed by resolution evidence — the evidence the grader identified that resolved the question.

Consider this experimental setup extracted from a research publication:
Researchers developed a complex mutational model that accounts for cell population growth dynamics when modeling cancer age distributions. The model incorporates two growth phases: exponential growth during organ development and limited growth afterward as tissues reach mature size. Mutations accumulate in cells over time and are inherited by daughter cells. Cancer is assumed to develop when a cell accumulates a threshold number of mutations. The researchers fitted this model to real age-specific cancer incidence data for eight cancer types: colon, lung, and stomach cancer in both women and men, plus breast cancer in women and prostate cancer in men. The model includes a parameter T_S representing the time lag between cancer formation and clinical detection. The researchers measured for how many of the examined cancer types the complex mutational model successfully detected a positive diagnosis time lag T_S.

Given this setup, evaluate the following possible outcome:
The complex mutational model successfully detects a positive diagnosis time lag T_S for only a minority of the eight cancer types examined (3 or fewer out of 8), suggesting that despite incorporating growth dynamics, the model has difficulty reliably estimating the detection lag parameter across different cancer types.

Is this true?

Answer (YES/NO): NO